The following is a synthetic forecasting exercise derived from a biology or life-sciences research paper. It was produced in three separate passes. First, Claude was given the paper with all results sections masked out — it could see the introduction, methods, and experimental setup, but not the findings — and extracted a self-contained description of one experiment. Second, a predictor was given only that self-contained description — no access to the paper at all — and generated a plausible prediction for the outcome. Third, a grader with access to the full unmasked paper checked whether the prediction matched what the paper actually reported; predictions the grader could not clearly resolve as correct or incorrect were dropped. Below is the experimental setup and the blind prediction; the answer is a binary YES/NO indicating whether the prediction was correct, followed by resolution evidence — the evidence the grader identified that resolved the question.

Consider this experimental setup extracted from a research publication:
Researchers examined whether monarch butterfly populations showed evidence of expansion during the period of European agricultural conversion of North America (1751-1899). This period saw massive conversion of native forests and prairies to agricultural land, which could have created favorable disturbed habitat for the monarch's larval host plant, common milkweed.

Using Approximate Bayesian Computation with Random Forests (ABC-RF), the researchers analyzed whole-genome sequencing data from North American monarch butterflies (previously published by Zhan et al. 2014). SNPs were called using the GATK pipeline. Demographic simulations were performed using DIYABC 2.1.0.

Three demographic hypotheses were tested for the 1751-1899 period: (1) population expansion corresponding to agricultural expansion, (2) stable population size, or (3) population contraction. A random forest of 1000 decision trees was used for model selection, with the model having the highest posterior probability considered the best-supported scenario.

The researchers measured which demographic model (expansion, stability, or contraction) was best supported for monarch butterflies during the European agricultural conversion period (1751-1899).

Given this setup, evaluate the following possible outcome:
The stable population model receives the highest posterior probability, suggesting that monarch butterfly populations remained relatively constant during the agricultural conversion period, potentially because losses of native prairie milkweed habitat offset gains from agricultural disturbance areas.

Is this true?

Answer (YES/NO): NO